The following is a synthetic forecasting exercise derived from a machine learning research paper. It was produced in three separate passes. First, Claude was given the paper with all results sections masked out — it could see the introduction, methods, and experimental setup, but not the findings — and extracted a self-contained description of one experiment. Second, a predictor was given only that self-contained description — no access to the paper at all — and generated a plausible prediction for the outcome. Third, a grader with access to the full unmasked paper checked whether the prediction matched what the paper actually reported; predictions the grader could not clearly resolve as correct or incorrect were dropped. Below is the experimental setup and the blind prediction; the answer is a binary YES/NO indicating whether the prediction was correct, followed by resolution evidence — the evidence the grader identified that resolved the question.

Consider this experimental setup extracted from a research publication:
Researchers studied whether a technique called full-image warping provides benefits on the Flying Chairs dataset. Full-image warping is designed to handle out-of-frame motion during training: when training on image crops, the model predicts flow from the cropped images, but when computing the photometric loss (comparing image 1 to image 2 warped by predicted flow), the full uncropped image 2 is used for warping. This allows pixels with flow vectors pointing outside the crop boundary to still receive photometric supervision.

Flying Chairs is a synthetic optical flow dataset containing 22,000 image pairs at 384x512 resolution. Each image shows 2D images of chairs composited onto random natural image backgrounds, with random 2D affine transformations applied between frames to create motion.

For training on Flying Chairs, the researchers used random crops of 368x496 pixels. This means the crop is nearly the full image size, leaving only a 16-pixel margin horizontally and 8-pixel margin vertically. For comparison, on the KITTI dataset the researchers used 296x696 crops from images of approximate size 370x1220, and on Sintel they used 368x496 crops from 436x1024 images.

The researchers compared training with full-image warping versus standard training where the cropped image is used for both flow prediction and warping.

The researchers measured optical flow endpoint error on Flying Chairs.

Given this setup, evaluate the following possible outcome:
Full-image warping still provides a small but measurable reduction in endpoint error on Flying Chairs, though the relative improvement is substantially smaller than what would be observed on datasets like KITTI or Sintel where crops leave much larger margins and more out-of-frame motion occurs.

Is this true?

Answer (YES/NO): NO